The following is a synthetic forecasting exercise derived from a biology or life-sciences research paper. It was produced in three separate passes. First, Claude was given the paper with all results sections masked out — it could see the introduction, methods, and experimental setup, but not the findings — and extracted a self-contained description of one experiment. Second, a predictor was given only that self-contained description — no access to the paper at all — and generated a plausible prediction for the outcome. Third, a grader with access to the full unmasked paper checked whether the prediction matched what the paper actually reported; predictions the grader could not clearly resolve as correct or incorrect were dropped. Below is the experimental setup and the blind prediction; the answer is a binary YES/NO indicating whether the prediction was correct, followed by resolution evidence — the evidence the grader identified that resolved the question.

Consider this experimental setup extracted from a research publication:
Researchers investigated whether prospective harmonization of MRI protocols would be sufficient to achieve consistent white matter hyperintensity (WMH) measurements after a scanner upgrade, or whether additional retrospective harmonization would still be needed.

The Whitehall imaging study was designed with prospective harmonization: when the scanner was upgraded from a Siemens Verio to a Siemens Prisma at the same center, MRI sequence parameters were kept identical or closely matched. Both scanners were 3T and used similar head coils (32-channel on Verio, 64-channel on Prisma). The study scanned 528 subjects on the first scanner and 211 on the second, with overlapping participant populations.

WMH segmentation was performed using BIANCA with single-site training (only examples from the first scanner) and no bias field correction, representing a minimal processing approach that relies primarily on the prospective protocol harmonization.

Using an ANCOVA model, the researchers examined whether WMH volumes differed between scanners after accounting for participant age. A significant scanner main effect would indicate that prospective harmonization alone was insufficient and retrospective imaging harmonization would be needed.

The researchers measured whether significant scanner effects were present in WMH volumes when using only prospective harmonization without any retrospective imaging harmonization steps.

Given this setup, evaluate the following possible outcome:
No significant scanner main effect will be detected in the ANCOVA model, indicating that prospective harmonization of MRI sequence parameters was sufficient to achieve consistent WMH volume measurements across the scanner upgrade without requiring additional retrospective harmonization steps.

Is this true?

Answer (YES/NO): NO